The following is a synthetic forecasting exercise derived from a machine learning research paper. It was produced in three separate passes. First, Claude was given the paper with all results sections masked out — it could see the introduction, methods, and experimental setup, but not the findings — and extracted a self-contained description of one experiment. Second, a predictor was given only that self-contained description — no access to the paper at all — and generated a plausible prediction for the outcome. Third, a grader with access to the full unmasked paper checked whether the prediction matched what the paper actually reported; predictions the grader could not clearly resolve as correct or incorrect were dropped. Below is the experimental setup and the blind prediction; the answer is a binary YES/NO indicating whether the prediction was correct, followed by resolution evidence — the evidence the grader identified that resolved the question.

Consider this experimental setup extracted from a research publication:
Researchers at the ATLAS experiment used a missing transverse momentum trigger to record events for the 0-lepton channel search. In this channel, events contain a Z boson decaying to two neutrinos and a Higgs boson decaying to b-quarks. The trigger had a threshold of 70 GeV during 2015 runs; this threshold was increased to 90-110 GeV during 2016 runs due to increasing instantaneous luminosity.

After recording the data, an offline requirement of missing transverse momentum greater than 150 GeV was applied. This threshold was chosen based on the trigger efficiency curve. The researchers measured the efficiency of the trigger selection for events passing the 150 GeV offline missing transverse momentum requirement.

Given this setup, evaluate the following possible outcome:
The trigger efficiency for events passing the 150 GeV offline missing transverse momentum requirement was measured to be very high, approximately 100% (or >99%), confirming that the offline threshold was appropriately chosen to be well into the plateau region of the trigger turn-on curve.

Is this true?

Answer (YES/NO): NO